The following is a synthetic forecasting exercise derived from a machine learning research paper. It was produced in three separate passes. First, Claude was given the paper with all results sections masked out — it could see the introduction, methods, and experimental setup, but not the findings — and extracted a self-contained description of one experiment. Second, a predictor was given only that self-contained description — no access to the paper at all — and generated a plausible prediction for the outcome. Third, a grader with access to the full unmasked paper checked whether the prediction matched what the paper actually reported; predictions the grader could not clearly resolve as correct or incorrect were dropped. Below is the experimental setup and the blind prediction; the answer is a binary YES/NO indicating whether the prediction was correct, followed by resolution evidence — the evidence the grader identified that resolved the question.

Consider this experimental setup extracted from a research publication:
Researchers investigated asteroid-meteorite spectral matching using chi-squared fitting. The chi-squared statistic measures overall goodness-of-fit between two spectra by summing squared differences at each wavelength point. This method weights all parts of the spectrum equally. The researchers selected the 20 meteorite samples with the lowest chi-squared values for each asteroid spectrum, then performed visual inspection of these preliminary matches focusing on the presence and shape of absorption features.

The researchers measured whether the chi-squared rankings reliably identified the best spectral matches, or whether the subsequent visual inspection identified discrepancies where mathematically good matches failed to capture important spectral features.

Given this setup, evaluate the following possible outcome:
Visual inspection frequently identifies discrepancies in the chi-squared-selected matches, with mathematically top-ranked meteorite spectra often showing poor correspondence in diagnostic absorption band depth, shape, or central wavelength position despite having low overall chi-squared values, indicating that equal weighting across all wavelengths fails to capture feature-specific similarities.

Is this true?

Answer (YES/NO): YES